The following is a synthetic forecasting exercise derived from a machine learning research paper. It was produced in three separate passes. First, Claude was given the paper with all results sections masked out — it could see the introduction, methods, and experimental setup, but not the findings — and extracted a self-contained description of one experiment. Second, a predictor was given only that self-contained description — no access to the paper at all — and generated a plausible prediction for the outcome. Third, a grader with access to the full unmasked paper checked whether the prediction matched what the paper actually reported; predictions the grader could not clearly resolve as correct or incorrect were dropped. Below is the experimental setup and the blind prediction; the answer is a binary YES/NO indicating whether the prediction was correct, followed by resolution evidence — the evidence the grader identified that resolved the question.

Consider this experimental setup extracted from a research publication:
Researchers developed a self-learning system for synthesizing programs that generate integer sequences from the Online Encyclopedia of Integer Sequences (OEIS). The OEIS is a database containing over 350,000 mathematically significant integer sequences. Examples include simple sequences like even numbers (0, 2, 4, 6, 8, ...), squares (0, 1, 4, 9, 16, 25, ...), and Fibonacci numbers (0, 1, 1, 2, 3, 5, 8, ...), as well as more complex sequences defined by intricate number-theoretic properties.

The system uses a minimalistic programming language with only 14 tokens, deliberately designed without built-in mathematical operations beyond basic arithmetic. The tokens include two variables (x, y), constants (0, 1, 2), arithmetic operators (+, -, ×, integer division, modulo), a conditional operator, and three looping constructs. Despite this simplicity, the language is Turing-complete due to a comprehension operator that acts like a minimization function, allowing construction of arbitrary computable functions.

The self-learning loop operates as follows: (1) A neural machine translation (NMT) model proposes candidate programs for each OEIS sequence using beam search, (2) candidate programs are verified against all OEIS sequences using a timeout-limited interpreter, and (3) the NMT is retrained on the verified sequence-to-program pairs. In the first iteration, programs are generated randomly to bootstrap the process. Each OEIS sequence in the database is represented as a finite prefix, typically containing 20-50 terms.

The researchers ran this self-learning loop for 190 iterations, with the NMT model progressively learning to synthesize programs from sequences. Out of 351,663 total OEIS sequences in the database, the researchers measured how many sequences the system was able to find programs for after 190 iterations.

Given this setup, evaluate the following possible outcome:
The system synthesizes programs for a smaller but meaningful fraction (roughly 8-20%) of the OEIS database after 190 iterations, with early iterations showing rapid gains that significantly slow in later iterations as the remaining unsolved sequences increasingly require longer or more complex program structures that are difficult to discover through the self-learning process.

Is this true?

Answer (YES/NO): NO